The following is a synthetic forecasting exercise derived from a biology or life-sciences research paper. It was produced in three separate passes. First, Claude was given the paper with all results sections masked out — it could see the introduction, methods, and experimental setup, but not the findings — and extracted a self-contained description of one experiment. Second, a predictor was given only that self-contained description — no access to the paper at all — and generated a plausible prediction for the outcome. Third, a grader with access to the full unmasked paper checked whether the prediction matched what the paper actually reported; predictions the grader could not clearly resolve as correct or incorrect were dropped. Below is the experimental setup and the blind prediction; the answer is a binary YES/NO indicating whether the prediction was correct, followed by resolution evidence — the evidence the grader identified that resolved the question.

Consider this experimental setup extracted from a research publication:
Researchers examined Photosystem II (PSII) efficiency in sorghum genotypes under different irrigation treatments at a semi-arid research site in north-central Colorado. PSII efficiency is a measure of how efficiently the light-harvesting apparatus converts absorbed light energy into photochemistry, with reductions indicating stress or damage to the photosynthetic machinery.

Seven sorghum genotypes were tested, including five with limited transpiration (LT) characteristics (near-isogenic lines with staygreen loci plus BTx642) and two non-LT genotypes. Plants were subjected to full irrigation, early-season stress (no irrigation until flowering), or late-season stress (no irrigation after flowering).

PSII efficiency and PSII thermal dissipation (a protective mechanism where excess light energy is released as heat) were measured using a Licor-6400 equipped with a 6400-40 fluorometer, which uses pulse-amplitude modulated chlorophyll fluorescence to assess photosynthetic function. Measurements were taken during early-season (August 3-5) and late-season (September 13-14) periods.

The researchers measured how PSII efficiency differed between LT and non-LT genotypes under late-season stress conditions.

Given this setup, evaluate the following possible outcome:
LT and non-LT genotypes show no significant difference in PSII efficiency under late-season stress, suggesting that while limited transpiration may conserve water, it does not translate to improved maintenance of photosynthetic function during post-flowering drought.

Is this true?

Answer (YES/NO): YES